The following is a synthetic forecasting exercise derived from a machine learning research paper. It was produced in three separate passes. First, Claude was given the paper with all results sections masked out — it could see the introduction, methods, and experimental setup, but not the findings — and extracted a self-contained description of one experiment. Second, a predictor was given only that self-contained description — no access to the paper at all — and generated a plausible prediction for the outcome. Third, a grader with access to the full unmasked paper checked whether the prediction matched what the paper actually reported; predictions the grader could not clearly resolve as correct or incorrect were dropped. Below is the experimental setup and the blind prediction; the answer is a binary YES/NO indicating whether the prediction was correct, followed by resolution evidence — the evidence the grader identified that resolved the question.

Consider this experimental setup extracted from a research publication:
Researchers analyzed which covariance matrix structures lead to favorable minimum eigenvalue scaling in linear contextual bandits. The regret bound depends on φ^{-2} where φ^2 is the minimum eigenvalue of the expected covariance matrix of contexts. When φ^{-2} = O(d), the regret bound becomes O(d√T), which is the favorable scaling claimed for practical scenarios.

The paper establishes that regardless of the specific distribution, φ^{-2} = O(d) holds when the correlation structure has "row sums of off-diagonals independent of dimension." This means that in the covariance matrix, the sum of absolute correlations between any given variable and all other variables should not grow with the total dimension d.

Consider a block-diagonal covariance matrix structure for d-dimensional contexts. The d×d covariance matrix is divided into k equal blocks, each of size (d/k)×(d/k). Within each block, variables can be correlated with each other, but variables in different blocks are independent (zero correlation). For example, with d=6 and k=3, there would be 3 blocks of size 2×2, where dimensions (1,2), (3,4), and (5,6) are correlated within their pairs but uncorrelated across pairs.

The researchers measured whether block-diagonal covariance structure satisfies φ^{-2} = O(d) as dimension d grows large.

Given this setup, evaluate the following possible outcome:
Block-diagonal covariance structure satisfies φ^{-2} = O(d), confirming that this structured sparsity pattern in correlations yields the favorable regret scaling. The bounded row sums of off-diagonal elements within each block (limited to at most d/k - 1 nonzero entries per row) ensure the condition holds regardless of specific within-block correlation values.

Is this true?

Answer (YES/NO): YES